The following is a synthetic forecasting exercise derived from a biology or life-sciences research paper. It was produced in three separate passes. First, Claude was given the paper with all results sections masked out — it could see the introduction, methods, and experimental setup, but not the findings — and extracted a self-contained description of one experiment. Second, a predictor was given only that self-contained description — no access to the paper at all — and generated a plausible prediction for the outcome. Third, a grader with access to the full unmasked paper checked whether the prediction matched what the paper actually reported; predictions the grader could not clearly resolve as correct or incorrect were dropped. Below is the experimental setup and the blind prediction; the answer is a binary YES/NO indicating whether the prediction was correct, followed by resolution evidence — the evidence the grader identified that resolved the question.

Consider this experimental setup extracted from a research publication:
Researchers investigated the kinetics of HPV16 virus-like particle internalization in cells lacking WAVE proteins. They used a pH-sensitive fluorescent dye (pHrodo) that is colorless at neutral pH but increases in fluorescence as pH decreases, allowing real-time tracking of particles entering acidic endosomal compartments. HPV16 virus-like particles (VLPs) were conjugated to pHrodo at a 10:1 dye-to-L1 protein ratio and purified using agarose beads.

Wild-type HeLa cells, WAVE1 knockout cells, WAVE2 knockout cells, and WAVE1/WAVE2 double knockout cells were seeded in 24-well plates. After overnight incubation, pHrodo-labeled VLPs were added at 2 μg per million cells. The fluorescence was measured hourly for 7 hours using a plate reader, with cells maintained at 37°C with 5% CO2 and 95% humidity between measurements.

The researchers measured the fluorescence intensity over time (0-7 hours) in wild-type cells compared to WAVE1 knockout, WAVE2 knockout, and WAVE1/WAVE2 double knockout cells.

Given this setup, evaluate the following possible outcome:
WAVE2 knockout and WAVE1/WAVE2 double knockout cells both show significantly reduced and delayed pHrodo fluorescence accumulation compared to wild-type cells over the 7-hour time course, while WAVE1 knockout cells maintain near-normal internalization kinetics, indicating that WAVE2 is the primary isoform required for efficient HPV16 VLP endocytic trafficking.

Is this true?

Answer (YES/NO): YES